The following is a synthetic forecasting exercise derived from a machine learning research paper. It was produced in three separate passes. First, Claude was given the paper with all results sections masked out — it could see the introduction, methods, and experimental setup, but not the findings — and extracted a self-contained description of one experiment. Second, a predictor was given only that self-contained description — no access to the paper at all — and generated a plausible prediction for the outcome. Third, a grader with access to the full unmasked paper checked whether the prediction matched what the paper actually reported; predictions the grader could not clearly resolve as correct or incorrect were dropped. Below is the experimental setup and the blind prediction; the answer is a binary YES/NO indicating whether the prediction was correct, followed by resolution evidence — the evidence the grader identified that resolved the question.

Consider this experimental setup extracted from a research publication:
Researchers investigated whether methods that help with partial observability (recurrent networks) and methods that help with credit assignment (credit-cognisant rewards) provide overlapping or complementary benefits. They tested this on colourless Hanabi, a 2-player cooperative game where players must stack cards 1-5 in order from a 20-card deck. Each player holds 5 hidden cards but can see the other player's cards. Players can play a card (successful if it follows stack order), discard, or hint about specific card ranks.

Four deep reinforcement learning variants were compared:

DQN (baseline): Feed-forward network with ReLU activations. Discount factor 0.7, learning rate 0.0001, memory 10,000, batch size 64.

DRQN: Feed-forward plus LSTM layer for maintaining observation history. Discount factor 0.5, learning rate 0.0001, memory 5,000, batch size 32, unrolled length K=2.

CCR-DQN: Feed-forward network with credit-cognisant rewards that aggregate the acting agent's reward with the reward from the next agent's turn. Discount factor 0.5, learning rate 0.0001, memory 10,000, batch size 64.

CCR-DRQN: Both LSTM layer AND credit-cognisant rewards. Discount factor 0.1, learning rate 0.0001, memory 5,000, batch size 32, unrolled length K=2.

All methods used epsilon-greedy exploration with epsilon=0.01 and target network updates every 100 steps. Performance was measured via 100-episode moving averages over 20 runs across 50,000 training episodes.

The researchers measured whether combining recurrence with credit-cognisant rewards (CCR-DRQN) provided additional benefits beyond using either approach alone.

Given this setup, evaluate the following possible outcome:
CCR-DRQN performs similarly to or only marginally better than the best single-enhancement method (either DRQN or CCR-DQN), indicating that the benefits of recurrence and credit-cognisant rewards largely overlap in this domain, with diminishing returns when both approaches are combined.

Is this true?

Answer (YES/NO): YES